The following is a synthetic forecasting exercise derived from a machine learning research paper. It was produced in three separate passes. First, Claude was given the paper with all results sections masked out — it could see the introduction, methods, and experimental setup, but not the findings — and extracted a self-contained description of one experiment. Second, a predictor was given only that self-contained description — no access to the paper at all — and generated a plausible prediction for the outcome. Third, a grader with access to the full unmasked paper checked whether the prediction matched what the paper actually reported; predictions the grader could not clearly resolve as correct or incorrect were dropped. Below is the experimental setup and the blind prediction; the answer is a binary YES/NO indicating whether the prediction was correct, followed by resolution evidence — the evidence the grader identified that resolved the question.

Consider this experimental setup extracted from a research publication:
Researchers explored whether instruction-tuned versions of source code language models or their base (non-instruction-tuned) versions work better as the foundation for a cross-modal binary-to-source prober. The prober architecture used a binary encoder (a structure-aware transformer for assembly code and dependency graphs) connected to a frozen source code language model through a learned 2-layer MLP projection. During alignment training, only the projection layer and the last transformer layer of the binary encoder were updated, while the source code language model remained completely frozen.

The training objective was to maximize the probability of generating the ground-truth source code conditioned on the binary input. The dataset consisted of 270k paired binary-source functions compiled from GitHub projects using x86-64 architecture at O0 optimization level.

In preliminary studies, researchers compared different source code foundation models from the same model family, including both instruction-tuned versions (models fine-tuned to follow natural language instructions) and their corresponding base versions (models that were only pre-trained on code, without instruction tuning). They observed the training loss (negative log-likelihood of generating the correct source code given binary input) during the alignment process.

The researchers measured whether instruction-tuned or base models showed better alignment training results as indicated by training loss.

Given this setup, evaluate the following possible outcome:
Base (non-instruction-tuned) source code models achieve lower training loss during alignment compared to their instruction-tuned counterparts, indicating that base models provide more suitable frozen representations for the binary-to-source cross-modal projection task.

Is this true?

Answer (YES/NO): YES